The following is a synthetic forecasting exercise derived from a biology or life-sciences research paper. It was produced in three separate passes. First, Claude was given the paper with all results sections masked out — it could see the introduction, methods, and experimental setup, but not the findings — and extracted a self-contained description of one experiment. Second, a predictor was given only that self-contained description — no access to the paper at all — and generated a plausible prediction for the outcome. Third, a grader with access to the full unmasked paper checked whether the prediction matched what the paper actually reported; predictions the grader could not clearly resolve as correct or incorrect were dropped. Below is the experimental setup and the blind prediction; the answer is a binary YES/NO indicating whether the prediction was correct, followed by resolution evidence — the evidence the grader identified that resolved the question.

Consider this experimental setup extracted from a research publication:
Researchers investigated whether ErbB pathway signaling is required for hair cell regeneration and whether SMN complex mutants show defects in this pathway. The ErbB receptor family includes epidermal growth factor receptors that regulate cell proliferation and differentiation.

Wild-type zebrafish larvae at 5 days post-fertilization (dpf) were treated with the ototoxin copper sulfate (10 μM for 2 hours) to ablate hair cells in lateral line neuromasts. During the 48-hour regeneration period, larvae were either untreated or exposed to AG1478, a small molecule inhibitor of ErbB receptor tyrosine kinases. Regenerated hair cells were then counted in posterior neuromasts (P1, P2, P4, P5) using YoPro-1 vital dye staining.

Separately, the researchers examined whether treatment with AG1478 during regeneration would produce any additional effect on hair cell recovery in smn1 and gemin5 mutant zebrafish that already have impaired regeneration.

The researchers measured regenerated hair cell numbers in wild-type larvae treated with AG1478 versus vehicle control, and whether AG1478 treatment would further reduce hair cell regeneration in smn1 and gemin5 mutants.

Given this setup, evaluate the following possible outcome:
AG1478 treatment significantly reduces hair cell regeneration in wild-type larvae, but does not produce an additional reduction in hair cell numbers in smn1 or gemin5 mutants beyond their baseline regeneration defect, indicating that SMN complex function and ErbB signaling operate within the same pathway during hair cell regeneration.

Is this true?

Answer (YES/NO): NO